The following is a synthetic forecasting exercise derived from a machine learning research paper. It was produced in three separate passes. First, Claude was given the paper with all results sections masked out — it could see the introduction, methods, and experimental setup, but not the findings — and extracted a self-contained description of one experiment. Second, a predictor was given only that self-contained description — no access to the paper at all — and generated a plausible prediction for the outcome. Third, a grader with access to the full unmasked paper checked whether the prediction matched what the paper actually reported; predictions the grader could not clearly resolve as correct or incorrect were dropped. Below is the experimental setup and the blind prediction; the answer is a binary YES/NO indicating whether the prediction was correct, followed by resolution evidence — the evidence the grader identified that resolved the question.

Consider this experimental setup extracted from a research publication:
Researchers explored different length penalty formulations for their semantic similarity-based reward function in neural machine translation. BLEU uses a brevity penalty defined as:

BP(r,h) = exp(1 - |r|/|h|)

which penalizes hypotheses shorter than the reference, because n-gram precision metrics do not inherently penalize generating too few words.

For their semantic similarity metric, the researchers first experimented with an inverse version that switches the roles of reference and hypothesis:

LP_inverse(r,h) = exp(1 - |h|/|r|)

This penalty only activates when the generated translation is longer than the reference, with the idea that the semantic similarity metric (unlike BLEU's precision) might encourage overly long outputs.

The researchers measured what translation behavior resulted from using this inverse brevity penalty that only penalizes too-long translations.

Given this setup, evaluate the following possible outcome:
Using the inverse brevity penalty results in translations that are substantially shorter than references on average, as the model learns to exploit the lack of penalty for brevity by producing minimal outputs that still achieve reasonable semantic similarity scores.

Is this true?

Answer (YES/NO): YES